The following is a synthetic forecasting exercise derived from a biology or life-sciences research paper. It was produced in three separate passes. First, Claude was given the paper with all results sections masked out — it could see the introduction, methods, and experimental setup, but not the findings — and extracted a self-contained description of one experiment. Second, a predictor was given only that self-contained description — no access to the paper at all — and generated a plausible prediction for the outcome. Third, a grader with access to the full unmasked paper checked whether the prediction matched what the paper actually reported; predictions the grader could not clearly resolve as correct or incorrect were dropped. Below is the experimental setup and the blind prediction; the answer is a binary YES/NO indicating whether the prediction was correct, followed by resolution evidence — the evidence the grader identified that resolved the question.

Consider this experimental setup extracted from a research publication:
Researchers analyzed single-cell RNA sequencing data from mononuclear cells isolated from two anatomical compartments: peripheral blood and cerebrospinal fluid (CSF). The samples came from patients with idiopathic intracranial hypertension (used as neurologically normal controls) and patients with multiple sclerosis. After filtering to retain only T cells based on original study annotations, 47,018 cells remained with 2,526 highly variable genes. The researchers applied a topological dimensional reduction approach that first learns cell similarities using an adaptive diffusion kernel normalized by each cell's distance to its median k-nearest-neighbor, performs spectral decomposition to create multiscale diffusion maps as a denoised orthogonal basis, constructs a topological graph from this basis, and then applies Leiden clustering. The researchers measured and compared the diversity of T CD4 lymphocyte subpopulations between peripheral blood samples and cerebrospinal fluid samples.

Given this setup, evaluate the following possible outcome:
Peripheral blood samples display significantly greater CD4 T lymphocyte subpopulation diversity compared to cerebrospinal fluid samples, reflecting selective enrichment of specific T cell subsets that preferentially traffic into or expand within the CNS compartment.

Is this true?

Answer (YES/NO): NO